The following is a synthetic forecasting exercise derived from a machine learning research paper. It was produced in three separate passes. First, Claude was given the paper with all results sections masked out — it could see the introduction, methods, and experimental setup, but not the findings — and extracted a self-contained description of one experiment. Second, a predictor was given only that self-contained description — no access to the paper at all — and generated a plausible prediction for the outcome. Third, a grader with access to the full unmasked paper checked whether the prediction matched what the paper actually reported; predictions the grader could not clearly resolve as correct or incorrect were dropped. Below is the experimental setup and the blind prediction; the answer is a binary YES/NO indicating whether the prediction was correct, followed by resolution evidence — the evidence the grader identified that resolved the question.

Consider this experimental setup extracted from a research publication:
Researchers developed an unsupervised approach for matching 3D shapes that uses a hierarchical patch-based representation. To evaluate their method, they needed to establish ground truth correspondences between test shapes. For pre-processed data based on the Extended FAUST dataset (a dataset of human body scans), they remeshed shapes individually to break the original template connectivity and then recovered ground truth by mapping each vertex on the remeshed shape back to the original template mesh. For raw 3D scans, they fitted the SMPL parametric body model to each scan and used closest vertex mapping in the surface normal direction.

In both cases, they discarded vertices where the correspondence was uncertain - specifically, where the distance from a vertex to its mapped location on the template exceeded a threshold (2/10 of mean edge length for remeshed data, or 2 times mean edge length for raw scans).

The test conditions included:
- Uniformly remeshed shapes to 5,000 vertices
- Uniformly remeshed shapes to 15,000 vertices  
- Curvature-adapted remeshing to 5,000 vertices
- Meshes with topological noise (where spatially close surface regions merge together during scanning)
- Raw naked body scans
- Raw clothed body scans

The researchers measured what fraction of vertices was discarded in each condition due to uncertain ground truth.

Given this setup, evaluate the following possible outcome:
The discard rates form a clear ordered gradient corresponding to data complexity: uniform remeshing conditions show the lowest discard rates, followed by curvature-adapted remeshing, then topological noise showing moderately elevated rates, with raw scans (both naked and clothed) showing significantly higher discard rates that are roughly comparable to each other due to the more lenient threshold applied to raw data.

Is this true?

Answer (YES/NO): NO